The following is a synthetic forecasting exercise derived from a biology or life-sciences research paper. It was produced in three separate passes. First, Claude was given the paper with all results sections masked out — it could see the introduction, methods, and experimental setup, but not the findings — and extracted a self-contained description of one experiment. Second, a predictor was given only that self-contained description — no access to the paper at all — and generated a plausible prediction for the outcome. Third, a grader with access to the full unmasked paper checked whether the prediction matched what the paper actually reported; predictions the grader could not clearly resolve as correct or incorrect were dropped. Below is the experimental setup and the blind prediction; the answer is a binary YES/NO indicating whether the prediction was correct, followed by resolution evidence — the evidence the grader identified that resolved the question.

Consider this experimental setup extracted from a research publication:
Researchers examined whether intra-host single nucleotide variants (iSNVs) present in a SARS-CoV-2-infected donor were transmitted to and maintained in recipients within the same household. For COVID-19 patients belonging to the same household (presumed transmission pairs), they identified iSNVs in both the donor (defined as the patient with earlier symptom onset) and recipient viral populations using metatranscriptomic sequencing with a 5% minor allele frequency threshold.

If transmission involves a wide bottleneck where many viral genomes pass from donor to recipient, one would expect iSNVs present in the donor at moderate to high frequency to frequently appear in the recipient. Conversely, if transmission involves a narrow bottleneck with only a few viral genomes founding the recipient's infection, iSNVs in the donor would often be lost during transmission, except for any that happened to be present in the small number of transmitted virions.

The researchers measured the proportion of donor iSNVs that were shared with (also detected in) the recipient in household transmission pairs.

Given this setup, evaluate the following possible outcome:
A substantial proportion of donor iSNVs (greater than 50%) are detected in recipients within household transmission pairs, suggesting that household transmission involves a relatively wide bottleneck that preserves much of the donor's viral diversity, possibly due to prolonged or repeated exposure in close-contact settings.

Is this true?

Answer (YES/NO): NO